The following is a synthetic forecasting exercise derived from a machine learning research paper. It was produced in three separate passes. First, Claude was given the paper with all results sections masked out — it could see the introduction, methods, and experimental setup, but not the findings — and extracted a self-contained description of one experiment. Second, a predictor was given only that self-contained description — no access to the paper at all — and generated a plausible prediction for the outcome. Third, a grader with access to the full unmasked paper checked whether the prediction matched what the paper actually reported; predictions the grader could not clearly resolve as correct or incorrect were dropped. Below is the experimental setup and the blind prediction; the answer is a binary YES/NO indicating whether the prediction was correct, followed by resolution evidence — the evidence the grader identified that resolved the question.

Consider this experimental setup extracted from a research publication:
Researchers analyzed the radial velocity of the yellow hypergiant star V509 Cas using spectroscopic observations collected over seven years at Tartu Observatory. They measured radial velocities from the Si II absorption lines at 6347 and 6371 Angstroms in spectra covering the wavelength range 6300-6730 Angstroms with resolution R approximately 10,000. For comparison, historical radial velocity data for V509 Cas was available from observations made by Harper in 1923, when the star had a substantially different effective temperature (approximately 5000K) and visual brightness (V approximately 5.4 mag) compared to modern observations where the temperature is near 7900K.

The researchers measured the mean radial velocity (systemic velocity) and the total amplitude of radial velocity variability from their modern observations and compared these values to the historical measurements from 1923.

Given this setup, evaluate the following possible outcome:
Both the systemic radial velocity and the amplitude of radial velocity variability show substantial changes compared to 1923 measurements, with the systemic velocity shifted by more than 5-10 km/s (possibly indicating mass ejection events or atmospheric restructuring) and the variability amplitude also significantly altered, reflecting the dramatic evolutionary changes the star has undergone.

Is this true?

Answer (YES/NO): NO